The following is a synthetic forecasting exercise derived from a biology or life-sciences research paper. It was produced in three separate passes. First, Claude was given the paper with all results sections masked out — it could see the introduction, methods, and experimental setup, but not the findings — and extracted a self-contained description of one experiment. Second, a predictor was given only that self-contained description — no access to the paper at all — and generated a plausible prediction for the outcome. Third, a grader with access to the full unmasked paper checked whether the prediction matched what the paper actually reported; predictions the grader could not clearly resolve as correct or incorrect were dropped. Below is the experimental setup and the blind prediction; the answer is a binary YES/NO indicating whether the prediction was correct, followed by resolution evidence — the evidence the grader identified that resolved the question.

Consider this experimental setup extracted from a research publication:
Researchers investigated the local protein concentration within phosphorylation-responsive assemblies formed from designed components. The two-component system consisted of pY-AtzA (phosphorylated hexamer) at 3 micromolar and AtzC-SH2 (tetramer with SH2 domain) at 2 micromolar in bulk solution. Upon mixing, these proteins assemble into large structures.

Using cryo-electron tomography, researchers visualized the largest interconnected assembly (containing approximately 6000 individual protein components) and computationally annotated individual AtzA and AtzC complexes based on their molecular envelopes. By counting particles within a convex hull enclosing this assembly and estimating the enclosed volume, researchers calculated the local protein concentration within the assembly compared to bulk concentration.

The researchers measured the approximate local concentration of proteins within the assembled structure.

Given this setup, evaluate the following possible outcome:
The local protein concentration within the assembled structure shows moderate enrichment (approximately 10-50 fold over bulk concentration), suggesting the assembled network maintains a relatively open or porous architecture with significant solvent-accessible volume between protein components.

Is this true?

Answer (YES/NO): NO